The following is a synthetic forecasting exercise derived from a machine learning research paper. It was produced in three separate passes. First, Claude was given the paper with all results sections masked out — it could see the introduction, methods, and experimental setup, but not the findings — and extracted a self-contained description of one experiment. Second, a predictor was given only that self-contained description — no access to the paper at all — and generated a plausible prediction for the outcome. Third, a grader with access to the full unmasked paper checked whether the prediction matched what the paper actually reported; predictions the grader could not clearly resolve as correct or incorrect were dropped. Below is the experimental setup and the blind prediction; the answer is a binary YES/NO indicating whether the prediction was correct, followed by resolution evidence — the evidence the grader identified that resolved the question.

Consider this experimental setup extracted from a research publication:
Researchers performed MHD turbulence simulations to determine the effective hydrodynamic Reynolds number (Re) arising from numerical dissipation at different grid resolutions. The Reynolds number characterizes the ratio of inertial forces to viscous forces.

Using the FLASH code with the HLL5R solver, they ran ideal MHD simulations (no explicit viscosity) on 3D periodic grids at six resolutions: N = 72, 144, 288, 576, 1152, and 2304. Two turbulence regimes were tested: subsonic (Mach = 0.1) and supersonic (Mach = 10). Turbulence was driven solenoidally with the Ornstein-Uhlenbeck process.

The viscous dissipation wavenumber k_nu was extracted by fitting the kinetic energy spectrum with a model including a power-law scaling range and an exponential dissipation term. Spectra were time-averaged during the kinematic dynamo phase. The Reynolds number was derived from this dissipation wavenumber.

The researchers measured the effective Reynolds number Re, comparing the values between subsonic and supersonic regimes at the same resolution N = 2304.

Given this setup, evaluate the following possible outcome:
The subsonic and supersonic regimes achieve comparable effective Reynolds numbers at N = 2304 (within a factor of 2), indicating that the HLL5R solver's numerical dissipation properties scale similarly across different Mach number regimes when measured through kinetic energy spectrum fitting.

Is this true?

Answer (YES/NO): NO